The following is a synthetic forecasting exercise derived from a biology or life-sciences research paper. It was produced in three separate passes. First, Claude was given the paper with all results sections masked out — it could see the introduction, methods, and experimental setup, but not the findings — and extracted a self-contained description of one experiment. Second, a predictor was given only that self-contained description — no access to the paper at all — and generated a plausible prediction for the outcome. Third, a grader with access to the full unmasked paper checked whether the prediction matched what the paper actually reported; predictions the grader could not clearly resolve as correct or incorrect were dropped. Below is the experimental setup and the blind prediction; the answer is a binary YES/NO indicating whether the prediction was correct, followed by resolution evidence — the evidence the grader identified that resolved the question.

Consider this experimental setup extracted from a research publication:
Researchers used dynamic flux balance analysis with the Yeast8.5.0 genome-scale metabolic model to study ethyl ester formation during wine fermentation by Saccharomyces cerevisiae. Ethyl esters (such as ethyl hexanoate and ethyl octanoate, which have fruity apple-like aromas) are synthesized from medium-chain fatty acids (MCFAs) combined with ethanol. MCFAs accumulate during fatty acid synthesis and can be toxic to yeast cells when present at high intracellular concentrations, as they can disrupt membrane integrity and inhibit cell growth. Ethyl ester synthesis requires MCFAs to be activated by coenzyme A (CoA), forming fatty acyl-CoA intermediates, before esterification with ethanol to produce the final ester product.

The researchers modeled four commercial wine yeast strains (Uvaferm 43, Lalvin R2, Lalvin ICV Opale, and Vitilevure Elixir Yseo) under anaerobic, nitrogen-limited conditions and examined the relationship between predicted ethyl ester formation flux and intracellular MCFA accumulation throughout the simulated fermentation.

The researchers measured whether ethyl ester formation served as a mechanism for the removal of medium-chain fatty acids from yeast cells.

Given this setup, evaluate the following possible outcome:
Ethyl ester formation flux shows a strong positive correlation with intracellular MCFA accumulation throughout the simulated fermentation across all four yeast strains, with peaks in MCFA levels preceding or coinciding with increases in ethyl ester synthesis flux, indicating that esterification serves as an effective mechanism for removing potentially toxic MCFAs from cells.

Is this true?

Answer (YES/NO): NO